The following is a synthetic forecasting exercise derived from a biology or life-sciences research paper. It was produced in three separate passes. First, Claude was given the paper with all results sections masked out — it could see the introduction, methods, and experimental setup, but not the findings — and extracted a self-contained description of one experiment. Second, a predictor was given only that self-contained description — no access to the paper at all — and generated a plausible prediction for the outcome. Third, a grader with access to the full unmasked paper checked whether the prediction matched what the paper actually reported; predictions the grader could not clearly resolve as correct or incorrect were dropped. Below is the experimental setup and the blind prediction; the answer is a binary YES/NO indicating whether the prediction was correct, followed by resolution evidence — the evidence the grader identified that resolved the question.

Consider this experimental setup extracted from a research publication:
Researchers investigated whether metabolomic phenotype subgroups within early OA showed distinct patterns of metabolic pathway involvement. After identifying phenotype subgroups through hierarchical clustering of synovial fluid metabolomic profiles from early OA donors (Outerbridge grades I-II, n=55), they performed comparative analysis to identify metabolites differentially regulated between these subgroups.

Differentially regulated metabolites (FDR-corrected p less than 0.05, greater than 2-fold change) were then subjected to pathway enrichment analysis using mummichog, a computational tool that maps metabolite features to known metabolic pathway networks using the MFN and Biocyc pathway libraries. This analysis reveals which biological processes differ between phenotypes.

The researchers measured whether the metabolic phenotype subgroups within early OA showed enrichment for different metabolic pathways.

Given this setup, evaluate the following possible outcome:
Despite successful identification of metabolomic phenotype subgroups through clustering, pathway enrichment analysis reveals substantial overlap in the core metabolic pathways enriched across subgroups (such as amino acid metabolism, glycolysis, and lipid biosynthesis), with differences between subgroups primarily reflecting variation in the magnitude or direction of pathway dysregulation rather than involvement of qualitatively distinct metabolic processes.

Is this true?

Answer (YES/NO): NO